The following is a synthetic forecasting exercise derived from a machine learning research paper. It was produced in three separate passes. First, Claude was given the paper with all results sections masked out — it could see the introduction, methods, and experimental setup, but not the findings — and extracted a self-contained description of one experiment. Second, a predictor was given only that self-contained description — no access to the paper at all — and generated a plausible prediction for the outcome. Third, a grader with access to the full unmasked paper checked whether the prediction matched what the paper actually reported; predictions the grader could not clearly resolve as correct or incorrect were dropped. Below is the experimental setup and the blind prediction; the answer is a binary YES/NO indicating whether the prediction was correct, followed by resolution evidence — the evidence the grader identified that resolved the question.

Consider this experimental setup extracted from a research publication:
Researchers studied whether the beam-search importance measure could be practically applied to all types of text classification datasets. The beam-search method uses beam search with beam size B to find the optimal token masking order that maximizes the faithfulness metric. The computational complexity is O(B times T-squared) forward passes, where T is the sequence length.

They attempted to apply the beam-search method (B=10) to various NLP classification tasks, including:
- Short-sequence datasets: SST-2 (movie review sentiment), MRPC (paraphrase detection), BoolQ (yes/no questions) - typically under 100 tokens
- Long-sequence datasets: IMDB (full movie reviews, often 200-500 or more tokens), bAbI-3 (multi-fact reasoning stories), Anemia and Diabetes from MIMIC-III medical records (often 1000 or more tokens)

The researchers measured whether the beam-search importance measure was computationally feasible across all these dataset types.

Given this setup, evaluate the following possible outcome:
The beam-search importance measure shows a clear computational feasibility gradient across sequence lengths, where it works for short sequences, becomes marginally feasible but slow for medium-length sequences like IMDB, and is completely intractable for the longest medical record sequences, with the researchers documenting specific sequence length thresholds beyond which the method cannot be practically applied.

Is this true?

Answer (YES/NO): NO